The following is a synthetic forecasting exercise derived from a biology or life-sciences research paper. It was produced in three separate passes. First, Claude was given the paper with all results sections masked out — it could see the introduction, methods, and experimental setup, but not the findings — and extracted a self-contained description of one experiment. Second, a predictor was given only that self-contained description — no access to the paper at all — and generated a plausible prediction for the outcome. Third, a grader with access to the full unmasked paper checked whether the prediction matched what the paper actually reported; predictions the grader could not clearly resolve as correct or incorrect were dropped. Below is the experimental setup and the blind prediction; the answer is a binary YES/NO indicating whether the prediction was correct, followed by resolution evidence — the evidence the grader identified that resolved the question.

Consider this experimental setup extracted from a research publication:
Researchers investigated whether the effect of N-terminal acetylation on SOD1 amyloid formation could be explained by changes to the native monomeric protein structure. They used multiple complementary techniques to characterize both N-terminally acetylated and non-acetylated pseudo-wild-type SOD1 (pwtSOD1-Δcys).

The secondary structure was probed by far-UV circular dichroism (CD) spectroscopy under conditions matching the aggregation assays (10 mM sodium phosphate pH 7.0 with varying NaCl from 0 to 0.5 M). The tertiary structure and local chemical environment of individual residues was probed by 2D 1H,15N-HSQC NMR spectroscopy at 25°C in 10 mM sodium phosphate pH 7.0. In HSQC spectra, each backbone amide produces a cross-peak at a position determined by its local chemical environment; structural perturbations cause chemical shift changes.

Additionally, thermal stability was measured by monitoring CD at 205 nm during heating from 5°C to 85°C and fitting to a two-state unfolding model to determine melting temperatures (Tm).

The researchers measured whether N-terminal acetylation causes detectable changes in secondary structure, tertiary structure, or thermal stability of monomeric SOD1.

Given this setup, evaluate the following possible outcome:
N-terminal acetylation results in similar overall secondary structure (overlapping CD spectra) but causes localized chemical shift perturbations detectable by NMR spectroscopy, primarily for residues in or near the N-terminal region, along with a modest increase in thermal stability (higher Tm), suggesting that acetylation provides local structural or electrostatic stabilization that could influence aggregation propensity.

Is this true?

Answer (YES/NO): NO